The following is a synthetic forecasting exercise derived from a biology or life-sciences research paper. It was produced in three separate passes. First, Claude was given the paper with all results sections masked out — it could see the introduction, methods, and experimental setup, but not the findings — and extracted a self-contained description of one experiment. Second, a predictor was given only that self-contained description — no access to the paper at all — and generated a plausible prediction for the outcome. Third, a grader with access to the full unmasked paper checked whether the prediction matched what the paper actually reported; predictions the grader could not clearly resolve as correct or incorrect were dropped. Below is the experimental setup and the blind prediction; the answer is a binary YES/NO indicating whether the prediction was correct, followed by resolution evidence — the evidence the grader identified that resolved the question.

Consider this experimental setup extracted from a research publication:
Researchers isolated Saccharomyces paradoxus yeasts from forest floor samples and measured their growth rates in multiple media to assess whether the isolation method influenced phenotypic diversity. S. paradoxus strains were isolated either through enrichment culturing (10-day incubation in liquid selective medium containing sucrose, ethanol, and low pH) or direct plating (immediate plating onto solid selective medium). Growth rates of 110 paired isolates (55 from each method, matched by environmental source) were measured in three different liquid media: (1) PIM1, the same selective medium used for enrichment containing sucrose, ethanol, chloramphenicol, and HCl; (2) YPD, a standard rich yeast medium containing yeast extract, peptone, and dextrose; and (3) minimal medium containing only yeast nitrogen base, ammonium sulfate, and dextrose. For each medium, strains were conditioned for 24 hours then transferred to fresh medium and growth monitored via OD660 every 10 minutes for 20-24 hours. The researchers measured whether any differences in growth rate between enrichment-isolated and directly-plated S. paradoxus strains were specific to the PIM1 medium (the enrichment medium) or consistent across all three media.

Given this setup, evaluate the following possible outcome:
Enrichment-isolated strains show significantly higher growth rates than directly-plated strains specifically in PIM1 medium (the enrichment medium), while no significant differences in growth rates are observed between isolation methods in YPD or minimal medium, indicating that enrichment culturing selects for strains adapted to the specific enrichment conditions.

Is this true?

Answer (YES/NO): NO